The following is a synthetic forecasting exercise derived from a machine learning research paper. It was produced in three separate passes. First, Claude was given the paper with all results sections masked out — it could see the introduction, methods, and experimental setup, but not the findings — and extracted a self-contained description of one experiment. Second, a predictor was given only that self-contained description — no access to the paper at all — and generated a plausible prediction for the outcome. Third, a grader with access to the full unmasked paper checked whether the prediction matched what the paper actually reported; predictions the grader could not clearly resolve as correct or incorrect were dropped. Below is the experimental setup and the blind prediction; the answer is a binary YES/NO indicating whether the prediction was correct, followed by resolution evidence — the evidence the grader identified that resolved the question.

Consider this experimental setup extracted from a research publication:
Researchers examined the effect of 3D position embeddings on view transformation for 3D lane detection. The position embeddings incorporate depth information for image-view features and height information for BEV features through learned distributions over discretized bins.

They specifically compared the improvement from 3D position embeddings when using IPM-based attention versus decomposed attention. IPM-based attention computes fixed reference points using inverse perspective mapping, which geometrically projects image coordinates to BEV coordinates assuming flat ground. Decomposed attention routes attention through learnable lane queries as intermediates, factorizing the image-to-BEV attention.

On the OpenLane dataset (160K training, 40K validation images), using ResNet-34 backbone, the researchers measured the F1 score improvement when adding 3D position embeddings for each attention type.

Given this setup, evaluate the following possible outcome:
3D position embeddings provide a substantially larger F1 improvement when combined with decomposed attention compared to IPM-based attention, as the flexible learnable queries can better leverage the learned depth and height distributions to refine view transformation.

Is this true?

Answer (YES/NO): YES